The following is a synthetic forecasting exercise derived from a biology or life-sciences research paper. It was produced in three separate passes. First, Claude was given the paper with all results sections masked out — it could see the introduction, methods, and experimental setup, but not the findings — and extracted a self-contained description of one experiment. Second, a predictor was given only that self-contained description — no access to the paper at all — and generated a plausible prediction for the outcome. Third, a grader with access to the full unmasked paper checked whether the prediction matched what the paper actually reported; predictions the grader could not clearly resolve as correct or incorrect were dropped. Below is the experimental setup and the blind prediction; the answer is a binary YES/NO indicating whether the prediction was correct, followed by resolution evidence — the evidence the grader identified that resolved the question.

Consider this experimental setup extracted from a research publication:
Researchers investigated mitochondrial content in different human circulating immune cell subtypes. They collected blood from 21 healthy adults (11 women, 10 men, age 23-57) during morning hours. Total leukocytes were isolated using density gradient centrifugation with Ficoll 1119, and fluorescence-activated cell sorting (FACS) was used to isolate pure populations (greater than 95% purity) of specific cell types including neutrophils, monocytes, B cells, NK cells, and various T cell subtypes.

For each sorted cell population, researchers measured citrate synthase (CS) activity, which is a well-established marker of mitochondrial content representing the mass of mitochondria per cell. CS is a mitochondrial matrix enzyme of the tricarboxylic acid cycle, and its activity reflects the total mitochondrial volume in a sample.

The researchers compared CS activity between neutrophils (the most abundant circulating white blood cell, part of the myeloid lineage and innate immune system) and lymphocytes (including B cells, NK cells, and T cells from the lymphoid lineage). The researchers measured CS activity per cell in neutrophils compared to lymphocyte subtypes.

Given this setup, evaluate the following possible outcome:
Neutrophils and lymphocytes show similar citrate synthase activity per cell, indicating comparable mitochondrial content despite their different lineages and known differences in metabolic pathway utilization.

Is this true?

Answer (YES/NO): NO